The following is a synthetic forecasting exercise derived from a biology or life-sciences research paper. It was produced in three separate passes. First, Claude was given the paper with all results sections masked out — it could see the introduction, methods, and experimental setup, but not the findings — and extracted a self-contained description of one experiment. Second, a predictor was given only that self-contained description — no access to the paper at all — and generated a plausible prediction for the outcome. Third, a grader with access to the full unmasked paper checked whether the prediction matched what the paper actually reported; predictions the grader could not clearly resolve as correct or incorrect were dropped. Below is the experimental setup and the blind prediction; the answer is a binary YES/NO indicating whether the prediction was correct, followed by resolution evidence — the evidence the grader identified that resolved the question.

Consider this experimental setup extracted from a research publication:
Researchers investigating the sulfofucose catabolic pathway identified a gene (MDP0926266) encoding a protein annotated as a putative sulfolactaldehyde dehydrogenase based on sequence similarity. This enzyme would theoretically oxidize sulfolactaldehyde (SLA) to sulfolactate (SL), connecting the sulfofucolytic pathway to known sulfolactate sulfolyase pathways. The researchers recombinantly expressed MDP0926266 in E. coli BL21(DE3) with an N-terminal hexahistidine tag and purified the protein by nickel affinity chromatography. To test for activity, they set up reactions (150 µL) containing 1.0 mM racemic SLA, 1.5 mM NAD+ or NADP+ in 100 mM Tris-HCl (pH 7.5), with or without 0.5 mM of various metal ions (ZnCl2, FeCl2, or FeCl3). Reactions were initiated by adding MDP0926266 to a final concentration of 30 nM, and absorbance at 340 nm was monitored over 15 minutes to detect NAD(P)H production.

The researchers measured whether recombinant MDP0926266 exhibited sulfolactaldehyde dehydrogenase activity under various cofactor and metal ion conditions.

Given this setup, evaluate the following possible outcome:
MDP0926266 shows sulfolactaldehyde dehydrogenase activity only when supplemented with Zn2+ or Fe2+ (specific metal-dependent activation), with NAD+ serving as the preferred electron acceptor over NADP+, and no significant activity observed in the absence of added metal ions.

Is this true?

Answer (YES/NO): NO